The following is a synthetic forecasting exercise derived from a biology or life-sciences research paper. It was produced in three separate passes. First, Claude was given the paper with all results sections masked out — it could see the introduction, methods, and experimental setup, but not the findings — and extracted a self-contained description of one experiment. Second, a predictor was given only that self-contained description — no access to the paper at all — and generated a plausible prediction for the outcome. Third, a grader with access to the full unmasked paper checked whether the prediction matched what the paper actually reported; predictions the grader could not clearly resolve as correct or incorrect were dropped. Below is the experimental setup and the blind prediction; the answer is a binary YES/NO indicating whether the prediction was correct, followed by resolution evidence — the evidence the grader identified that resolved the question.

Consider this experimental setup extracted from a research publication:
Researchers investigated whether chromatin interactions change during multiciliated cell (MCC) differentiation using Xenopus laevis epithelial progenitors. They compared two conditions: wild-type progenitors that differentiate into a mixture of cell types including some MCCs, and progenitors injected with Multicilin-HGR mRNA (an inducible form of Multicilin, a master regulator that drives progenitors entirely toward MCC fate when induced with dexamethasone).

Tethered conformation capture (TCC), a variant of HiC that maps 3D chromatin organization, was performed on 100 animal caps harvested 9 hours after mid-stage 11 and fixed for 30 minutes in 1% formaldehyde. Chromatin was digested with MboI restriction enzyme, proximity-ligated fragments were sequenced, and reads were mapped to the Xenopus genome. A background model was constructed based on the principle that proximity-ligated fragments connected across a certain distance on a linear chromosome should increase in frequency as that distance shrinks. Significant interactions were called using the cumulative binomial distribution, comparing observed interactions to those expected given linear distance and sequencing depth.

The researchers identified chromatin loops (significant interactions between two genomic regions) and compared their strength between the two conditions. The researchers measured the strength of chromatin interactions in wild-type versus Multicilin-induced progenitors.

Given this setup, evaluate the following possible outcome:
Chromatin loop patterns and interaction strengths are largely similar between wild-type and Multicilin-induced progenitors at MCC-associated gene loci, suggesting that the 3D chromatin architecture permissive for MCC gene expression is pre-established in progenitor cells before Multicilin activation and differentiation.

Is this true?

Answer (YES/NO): NO